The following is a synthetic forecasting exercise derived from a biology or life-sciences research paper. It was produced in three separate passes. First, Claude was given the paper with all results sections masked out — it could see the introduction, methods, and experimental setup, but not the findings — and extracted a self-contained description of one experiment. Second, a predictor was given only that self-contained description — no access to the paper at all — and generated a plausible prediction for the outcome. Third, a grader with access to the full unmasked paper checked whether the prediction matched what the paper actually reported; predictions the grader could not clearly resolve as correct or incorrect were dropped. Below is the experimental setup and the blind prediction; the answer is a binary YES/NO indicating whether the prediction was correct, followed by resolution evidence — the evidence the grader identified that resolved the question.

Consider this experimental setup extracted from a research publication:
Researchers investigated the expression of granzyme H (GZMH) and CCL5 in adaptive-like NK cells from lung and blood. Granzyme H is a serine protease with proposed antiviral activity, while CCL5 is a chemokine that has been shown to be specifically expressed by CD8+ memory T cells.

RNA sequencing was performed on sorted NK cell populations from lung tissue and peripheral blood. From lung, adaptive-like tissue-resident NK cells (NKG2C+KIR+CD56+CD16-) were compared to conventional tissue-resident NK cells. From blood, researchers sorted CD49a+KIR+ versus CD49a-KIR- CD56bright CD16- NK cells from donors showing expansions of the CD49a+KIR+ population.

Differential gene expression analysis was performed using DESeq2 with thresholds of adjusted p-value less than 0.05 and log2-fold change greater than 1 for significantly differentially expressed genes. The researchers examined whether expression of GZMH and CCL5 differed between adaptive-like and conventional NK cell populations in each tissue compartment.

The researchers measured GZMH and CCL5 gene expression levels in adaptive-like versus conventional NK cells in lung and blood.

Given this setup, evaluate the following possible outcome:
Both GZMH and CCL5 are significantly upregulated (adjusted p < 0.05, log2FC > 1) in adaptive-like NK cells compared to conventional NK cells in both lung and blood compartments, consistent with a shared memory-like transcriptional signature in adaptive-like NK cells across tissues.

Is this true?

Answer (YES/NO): YES